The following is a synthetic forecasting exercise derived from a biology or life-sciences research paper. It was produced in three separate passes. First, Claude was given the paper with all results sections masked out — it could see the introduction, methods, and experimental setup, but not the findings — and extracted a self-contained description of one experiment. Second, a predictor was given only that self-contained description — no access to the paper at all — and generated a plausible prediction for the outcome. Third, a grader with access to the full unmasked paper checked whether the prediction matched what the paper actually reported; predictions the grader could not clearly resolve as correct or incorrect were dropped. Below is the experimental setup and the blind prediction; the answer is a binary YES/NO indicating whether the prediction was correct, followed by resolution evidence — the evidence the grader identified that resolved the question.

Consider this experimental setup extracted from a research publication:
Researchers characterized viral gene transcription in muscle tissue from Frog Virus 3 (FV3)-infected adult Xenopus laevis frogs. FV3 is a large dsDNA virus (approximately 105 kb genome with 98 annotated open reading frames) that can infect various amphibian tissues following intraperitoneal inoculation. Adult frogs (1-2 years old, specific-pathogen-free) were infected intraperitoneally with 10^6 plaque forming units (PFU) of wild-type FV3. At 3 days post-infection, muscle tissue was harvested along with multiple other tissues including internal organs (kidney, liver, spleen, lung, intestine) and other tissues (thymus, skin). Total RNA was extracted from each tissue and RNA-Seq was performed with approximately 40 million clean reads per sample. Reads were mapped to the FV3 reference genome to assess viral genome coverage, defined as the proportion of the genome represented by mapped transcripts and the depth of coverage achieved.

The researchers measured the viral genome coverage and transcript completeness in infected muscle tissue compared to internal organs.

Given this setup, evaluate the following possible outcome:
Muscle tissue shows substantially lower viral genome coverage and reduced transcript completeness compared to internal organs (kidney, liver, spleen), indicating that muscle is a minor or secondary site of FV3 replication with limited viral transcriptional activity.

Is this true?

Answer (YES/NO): YES